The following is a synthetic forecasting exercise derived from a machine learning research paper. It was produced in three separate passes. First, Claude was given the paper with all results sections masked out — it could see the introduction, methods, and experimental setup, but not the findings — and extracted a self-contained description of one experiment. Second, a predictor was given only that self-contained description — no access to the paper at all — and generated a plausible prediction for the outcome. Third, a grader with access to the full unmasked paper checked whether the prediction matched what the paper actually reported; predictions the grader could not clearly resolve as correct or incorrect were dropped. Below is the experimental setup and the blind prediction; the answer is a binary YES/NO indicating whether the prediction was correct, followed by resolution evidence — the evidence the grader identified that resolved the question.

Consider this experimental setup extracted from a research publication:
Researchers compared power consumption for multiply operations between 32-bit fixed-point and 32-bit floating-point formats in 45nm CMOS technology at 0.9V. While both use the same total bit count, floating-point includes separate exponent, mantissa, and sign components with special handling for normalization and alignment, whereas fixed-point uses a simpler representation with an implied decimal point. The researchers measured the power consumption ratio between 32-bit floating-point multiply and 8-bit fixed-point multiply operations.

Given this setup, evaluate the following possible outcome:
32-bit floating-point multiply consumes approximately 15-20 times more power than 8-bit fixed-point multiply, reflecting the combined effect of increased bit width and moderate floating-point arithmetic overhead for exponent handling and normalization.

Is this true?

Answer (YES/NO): YES